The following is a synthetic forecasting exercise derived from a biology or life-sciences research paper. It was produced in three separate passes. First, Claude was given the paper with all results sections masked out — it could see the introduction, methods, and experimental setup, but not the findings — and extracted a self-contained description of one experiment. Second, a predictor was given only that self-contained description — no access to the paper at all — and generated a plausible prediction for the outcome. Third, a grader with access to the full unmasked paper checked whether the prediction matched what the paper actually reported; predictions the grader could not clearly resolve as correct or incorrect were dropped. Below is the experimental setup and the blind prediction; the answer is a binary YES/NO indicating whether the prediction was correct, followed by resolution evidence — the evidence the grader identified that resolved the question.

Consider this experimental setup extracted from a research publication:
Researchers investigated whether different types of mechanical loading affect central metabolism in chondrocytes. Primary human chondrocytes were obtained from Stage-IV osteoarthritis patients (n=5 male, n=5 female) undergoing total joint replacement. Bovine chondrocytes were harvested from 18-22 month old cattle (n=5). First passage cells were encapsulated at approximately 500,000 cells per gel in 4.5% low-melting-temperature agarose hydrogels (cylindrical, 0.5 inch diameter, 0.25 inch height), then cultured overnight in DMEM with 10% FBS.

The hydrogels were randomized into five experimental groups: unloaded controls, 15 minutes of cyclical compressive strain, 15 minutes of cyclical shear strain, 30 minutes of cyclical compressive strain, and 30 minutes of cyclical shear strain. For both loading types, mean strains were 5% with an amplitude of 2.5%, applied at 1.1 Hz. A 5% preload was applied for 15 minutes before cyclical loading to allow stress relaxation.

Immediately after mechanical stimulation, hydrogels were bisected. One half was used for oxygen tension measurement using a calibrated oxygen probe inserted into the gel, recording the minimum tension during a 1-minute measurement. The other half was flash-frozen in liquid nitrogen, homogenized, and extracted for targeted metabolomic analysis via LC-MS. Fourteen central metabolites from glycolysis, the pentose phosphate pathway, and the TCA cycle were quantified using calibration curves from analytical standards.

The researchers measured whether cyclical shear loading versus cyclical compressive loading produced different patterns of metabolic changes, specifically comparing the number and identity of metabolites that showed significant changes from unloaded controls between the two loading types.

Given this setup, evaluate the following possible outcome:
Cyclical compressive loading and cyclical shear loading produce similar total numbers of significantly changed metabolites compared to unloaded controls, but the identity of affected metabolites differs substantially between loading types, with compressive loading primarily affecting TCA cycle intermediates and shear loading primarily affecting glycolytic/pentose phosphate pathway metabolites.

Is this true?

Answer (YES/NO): NO